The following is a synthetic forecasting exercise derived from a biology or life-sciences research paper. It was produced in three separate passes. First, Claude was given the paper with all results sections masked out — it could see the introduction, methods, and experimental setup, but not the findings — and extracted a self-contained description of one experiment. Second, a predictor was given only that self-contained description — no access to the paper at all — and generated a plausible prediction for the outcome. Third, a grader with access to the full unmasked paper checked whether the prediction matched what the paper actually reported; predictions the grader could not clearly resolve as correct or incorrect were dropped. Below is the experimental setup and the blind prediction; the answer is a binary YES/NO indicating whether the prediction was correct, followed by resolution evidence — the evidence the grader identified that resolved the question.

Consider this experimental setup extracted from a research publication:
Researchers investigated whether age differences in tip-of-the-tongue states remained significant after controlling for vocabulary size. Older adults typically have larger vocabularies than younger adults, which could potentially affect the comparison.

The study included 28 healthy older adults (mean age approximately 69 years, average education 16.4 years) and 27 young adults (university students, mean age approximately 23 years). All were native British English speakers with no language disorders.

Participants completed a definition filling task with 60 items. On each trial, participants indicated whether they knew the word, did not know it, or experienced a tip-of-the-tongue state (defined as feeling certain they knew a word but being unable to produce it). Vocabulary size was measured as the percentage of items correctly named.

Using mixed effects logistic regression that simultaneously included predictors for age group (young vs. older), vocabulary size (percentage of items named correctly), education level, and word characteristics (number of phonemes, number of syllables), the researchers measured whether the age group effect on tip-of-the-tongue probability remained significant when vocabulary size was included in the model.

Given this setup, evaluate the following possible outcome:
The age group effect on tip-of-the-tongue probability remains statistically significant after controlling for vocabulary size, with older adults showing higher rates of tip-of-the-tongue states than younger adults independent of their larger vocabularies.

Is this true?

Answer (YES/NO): YES